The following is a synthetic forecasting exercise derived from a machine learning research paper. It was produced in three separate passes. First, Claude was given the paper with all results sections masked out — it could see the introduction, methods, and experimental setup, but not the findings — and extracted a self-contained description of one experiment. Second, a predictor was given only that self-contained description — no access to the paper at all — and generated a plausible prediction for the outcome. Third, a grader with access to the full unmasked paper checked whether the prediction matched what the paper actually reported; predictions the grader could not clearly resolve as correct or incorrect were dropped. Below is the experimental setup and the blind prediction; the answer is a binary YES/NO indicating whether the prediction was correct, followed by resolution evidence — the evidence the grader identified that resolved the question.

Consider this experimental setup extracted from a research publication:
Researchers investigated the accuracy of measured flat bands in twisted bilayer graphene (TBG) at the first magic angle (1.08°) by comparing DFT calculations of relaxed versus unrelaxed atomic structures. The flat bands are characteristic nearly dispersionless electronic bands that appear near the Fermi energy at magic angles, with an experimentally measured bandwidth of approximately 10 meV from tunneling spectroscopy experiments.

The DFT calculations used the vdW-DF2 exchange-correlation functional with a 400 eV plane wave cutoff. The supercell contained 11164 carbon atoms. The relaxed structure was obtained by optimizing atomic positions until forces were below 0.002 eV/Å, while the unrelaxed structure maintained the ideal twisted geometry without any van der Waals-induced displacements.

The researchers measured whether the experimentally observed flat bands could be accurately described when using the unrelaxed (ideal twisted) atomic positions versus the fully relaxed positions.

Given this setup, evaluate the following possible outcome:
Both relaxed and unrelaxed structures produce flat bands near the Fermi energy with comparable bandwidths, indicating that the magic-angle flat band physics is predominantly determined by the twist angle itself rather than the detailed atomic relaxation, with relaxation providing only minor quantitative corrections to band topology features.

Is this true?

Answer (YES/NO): NO